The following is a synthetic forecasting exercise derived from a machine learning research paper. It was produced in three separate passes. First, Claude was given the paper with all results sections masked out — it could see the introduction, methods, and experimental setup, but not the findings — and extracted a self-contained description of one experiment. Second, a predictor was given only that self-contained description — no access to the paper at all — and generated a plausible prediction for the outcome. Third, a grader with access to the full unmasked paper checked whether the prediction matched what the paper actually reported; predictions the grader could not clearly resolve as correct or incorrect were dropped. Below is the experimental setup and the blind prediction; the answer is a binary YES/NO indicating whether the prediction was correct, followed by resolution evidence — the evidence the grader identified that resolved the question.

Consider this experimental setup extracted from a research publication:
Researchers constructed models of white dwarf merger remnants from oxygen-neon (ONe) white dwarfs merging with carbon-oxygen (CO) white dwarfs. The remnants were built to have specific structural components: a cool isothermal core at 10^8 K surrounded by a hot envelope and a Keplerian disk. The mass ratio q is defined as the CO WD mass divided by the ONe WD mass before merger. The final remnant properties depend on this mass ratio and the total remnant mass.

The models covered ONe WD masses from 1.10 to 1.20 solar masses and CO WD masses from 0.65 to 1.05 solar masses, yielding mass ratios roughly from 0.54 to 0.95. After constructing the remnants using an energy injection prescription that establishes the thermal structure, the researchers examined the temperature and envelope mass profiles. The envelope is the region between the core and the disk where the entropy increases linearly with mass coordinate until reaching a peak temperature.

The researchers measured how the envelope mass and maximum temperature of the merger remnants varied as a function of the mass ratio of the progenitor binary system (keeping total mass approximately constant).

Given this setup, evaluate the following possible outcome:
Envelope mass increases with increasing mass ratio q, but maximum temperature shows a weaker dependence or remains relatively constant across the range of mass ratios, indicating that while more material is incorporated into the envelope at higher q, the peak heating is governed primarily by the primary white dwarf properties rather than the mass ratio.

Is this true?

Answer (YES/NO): NO